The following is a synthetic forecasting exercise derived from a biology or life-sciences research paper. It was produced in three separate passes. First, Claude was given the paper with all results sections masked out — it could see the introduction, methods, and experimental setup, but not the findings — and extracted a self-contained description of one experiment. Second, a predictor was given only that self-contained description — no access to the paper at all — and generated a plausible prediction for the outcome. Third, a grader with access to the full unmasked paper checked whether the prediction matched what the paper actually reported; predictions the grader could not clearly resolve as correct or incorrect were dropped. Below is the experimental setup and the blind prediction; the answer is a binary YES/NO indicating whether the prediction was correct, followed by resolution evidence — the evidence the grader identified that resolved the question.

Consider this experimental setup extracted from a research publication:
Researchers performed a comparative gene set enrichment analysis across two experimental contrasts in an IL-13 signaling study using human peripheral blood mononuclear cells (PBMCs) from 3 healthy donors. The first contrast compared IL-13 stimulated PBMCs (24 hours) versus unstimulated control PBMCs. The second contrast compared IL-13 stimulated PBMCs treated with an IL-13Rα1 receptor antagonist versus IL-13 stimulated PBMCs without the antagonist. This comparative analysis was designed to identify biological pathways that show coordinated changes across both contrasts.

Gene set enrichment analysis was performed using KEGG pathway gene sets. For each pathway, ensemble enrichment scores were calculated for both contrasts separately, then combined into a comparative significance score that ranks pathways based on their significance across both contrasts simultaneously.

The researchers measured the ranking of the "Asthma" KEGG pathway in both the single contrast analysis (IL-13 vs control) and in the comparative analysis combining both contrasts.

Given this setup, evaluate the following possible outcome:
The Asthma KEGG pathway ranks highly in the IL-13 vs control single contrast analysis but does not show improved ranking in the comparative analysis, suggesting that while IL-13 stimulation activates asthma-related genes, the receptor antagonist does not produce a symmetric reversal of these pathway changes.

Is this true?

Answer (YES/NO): NO